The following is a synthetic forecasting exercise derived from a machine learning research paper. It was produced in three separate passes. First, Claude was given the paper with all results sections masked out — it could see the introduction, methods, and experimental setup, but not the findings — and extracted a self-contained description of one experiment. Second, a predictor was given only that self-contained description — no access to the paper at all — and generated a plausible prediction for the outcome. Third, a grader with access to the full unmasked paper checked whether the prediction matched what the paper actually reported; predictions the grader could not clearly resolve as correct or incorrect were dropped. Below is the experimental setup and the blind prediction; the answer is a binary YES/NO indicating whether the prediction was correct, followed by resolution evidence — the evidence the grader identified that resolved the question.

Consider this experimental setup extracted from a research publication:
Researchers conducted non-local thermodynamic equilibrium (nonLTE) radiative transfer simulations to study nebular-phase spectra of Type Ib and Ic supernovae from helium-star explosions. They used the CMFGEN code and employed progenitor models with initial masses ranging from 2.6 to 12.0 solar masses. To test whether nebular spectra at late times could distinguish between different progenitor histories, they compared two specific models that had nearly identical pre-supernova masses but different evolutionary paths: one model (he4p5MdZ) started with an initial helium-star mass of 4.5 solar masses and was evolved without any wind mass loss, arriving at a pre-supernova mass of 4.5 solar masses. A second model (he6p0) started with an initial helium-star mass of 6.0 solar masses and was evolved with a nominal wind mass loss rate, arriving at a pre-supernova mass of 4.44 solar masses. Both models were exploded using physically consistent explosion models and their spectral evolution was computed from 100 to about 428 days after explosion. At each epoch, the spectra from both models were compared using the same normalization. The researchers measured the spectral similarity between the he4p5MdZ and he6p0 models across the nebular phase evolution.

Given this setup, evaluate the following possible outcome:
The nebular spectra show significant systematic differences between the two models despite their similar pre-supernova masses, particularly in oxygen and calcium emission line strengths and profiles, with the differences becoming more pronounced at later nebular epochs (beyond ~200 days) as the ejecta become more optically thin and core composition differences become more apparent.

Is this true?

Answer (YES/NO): NO